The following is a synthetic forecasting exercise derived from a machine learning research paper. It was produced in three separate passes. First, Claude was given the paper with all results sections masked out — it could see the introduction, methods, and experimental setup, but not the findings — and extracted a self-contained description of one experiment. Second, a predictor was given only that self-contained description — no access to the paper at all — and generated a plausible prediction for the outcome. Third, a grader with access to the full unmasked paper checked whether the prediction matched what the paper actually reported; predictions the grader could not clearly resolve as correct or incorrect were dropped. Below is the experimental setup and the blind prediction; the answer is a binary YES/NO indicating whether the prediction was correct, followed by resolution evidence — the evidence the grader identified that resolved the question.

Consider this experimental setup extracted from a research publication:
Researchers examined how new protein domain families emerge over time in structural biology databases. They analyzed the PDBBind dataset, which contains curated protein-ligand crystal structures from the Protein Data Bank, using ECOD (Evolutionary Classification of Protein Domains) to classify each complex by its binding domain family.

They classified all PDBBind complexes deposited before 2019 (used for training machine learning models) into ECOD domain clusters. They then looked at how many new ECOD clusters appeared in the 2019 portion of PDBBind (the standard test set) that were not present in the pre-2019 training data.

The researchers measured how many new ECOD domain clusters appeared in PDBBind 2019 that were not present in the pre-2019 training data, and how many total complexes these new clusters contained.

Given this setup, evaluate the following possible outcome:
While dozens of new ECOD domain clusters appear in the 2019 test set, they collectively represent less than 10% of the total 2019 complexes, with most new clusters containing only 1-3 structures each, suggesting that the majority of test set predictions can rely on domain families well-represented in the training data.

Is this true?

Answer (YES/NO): NO